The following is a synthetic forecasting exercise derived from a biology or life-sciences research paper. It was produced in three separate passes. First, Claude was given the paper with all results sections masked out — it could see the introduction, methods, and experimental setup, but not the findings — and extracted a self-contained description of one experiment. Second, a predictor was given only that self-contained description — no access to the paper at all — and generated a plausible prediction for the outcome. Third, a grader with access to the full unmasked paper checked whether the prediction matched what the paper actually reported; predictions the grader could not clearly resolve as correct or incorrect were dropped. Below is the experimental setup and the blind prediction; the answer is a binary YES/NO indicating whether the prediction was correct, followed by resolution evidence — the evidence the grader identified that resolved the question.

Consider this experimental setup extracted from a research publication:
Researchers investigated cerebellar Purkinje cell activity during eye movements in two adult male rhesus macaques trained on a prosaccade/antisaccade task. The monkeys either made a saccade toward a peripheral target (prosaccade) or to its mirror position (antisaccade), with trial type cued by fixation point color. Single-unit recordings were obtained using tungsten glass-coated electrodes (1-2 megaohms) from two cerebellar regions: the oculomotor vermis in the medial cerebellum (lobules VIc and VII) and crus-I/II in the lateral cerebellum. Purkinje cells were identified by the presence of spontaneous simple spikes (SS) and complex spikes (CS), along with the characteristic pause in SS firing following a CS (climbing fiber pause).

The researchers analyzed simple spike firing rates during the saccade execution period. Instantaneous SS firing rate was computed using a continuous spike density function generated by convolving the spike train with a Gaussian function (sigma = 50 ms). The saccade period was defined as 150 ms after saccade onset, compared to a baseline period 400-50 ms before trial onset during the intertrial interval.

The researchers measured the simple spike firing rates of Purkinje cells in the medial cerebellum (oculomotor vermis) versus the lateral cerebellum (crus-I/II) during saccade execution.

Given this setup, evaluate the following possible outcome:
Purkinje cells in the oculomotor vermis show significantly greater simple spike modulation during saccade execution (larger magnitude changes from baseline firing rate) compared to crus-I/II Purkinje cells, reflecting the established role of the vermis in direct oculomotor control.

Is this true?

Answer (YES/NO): NO